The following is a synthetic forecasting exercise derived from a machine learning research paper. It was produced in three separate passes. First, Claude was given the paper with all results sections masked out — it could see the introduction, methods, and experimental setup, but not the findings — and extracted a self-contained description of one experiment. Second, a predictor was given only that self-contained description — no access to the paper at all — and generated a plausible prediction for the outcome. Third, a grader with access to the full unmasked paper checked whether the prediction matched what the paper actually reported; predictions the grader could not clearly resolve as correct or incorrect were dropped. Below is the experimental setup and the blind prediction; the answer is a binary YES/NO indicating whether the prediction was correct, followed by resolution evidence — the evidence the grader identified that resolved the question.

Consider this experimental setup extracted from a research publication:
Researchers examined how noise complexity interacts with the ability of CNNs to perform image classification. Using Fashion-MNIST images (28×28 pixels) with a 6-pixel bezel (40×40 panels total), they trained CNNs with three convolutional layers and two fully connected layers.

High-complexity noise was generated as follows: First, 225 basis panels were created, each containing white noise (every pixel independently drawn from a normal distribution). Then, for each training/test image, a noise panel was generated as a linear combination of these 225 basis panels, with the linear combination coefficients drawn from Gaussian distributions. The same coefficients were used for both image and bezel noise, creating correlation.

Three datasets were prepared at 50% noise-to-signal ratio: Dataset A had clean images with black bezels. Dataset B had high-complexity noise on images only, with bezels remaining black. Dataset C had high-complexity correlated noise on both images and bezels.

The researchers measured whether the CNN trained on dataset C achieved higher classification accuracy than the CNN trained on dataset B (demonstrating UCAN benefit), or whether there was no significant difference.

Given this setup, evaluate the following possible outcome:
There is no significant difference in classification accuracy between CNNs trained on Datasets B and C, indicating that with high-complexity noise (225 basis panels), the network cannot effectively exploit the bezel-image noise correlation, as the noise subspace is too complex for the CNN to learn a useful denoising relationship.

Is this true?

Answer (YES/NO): YES